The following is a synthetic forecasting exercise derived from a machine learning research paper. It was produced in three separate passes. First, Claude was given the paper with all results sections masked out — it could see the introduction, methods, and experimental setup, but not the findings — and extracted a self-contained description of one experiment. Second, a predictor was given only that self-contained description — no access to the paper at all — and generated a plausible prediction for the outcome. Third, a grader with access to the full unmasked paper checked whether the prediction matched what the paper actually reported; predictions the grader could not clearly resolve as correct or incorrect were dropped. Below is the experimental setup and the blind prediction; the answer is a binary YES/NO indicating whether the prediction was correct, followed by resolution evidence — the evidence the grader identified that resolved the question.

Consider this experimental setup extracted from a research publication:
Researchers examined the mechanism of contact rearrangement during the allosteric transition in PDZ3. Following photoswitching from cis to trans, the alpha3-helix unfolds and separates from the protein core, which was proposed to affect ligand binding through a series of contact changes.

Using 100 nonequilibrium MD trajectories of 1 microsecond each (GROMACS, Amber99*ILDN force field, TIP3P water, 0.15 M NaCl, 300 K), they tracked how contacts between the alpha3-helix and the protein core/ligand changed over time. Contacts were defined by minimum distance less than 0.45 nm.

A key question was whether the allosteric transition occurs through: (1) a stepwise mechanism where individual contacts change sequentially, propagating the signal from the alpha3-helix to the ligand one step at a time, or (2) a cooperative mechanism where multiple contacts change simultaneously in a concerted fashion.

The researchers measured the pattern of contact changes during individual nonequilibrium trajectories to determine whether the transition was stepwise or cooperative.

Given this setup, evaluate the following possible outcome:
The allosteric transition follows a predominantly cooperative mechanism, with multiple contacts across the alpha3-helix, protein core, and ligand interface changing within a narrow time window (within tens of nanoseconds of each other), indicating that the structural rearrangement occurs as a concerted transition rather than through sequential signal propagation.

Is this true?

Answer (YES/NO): YES